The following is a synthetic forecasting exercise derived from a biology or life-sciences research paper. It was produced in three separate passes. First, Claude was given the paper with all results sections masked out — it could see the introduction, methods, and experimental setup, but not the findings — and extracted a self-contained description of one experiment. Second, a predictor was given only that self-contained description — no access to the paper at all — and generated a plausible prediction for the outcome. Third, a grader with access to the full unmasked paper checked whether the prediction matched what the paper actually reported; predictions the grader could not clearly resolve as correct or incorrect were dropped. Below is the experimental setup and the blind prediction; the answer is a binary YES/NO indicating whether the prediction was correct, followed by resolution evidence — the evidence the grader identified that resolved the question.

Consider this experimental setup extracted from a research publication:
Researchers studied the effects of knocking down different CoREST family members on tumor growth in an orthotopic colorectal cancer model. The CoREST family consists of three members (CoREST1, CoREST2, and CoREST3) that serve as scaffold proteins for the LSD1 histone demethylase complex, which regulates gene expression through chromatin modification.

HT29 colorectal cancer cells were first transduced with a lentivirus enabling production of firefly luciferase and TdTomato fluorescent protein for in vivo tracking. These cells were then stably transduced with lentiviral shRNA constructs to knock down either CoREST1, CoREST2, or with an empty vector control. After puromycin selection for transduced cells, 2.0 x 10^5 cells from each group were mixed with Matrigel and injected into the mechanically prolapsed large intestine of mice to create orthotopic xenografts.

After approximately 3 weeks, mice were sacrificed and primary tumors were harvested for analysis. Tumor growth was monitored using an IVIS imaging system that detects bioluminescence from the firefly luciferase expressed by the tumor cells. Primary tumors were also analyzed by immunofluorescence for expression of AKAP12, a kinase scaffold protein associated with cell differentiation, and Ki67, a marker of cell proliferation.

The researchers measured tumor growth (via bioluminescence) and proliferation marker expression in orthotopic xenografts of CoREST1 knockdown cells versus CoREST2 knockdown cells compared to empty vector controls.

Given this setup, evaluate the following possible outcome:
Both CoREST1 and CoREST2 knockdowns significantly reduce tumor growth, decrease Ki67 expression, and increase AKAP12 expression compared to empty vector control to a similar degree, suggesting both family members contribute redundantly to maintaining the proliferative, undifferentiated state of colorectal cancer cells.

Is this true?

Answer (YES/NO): NO